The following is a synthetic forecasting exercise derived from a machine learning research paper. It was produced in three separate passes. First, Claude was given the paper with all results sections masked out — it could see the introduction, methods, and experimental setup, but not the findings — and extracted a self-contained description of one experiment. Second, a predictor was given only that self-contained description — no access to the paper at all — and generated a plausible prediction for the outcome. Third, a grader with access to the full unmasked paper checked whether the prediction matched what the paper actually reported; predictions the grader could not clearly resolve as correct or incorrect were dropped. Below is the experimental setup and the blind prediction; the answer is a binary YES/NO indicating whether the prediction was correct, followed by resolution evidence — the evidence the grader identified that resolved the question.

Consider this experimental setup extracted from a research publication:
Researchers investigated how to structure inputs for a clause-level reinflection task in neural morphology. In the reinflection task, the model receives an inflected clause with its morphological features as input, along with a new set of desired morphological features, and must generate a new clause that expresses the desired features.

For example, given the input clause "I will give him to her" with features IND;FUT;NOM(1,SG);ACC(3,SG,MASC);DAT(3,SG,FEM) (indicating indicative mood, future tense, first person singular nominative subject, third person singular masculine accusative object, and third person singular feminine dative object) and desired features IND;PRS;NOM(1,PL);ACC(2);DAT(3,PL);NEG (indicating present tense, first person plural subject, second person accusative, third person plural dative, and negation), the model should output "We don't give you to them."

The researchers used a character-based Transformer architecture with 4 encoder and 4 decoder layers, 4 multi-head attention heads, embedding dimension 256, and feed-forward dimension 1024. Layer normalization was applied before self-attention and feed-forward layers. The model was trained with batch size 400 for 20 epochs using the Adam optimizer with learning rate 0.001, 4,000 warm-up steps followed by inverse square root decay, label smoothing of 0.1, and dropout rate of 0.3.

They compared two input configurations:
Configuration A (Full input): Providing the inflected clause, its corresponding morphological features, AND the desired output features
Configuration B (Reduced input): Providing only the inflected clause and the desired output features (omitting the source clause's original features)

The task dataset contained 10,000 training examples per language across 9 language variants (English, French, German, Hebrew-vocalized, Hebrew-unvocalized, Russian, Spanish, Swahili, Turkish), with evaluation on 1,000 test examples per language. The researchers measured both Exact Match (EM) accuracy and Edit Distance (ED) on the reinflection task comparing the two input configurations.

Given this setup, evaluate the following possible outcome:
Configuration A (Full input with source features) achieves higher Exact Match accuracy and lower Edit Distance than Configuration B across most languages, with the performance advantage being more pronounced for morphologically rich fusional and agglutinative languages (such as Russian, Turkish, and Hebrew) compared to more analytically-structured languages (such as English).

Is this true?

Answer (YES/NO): NO